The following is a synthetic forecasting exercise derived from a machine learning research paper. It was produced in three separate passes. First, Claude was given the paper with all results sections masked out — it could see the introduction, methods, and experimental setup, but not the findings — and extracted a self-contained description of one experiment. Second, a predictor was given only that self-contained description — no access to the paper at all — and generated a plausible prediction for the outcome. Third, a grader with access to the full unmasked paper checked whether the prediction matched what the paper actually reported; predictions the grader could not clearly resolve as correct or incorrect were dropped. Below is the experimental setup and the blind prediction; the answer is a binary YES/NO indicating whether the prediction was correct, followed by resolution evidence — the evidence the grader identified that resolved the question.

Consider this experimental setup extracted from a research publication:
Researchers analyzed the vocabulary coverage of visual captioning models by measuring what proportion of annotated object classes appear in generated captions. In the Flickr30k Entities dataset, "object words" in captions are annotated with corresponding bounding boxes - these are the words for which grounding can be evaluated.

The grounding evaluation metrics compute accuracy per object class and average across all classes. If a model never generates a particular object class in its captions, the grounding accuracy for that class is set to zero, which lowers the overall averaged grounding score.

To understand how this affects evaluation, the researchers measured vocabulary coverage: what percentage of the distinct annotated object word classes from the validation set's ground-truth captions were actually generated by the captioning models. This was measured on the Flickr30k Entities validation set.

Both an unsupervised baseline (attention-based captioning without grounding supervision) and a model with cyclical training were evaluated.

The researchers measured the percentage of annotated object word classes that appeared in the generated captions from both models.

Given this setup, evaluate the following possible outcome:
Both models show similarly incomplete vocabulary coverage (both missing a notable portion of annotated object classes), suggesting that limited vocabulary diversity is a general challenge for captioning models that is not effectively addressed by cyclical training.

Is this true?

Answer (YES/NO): YES